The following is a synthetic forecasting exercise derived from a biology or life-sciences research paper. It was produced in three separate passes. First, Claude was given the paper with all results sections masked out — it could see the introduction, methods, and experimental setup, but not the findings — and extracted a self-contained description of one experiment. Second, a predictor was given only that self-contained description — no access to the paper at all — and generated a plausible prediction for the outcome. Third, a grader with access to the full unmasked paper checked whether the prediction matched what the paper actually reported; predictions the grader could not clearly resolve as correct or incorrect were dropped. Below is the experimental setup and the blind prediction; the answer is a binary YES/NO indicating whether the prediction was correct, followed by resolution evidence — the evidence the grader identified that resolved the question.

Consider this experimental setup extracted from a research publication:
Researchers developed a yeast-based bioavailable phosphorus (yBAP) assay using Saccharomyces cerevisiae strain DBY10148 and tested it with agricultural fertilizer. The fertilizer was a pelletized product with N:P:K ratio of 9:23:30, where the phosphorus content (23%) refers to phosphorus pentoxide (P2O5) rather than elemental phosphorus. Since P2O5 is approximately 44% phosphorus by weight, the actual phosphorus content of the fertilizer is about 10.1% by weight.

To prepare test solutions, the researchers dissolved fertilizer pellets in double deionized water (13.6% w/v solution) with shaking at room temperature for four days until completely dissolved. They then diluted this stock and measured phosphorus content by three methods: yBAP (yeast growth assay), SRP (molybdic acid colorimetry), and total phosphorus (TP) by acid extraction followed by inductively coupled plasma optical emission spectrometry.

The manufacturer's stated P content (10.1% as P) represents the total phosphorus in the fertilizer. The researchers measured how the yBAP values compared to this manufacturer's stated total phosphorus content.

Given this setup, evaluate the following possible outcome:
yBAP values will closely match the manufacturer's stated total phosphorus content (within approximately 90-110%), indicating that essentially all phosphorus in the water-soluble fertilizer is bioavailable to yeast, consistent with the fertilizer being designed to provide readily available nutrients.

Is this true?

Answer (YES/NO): YES